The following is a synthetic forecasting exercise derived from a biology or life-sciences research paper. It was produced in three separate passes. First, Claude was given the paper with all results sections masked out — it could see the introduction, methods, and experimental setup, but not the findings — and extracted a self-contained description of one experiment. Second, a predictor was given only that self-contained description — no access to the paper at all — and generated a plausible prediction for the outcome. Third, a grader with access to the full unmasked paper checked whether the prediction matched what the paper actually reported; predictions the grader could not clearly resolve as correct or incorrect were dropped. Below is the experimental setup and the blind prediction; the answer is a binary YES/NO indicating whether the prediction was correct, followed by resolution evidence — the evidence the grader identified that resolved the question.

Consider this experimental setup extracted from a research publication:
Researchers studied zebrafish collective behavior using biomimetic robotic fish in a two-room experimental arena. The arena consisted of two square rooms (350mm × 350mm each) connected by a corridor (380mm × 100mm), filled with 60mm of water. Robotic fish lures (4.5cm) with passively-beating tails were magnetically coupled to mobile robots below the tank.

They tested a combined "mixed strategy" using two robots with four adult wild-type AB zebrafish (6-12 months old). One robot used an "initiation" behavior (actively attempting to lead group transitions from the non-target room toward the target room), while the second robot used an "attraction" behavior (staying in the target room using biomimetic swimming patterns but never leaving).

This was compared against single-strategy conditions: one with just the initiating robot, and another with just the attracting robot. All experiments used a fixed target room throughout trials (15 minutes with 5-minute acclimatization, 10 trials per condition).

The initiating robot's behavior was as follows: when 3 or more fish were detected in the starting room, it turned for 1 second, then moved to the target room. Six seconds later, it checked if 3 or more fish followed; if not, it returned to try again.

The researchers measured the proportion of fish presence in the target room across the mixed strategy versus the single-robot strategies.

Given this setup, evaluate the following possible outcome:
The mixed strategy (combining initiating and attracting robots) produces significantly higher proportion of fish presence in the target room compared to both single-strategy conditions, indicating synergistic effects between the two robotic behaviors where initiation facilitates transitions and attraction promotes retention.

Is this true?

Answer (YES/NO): NO